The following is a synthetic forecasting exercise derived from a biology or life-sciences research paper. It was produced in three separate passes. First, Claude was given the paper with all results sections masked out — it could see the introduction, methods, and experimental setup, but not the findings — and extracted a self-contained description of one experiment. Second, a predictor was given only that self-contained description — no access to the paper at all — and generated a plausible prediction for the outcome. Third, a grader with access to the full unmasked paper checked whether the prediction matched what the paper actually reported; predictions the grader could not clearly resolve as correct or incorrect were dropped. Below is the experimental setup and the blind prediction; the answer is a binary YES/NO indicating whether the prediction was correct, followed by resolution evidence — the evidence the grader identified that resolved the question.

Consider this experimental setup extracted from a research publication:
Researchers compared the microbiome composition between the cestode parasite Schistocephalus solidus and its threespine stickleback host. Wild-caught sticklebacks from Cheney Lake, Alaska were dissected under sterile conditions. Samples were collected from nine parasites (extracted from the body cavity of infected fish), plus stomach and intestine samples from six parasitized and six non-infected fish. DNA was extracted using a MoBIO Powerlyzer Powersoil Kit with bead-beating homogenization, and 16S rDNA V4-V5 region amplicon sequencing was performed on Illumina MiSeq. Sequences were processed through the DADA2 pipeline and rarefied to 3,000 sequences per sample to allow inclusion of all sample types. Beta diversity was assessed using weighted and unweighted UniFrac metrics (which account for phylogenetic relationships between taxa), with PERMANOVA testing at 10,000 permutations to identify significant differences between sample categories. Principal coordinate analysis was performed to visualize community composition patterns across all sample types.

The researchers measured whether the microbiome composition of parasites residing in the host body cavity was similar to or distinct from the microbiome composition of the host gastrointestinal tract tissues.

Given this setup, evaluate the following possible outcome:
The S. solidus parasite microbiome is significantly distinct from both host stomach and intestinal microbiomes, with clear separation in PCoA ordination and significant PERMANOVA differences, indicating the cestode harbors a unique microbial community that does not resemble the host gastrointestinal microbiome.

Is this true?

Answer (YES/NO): YES